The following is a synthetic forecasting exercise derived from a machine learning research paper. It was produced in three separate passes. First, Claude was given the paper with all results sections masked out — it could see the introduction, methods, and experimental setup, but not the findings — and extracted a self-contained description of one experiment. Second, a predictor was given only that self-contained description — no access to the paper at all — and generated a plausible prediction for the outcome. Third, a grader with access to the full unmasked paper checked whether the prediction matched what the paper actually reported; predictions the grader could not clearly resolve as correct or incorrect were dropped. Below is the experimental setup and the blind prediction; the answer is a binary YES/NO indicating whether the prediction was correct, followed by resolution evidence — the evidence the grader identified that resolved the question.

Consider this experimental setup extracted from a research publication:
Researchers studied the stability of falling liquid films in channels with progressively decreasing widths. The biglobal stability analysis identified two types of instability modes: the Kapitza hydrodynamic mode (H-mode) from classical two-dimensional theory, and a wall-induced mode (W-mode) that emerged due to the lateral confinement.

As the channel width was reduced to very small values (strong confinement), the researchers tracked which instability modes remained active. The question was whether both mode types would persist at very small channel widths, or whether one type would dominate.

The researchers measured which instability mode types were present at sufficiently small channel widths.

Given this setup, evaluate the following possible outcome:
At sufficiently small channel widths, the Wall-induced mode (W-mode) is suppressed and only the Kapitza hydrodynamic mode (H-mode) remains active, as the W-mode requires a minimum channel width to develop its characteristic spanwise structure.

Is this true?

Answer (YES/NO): NO